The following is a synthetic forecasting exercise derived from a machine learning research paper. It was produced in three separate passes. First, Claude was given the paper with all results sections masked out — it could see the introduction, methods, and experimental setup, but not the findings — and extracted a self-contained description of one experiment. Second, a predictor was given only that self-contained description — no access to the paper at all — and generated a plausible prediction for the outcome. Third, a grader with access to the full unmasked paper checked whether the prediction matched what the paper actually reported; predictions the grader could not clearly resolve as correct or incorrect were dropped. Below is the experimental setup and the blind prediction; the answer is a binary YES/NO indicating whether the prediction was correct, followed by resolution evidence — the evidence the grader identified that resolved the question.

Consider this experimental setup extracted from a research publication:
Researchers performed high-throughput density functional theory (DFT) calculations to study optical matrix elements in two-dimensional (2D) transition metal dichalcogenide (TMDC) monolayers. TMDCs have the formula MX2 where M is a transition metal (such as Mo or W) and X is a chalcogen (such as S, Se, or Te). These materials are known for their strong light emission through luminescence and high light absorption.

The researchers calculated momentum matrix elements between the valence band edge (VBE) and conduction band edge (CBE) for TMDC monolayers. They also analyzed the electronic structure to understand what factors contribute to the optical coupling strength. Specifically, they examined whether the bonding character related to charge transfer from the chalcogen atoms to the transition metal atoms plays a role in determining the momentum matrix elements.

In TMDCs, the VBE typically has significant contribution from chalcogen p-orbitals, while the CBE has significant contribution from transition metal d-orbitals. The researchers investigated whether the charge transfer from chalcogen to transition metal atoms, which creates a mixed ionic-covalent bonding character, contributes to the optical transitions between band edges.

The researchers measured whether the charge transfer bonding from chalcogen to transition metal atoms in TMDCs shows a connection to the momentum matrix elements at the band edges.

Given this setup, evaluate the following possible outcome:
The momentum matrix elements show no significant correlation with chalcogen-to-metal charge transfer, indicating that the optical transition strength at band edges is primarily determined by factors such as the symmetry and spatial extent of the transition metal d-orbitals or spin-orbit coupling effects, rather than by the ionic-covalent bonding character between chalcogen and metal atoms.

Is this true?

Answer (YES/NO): NO